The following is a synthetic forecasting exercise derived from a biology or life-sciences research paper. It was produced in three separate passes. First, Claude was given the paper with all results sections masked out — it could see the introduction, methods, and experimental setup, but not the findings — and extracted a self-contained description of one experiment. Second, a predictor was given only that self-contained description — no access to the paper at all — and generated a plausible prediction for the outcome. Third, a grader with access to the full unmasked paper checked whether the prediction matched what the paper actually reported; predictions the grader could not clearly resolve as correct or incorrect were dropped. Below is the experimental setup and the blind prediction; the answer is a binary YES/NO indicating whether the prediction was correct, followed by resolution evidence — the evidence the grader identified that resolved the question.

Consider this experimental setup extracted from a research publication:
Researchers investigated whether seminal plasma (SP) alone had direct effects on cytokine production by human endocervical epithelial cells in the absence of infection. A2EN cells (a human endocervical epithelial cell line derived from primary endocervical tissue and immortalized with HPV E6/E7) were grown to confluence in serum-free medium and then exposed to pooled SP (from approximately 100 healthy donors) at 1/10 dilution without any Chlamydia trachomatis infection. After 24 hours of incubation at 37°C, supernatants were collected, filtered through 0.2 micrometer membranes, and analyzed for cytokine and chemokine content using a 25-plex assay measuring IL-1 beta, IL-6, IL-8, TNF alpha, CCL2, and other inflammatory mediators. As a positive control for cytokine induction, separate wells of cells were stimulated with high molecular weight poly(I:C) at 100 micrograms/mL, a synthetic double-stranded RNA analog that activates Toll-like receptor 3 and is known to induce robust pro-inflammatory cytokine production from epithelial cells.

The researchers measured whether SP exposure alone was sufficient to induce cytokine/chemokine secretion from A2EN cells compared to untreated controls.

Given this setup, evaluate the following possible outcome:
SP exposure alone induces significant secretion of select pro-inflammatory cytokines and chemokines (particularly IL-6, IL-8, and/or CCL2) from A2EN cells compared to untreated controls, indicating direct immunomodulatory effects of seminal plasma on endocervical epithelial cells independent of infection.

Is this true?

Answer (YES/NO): NO